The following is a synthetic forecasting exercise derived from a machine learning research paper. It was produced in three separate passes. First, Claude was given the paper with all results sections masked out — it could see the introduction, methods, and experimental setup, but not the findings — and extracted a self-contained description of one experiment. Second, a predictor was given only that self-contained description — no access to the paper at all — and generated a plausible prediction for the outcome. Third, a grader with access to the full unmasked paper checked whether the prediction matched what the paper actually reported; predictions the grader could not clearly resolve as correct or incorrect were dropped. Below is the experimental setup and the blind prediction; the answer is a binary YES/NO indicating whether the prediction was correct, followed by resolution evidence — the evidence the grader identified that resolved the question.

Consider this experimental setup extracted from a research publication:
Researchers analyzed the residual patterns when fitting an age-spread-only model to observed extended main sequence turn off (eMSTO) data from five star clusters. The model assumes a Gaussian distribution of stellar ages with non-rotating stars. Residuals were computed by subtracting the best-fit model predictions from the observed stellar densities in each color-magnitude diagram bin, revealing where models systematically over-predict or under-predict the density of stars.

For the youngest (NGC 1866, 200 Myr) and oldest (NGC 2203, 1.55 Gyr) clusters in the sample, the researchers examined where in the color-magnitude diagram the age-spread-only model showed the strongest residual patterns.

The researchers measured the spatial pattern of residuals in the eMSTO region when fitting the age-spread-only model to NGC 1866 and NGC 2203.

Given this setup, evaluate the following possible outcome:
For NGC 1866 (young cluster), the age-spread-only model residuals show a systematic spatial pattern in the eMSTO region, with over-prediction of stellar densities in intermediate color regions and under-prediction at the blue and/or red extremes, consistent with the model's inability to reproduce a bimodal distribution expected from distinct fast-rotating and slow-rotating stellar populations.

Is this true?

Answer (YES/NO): NO